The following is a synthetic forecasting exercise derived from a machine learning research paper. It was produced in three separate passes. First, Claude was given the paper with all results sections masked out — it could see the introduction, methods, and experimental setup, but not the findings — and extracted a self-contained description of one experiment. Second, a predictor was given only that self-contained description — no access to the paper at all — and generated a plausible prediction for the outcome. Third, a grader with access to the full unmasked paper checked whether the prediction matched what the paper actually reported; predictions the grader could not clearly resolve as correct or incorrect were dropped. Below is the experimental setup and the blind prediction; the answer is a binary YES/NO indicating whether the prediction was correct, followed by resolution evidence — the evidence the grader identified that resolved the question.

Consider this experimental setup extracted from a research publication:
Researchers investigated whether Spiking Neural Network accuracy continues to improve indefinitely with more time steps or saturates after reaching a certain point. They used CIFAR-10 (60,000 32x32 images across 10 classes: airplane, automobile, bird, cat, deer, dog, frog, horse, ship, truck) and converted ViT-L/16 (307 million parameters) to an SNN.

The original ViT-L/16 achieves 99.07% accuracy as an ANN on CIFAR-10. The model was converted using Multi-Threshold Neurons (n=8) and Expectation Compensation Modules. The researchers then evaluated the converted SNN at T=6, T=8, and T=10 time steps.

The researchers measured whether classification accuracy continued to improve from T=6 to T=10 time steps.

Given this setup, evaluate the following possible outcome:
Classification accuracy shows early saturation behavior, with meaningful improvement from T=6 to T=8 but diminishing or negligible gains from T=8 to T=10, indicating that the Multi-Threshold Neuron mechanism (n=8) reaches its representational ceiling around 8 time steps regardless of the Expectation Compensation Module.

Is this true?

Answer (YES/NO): NO